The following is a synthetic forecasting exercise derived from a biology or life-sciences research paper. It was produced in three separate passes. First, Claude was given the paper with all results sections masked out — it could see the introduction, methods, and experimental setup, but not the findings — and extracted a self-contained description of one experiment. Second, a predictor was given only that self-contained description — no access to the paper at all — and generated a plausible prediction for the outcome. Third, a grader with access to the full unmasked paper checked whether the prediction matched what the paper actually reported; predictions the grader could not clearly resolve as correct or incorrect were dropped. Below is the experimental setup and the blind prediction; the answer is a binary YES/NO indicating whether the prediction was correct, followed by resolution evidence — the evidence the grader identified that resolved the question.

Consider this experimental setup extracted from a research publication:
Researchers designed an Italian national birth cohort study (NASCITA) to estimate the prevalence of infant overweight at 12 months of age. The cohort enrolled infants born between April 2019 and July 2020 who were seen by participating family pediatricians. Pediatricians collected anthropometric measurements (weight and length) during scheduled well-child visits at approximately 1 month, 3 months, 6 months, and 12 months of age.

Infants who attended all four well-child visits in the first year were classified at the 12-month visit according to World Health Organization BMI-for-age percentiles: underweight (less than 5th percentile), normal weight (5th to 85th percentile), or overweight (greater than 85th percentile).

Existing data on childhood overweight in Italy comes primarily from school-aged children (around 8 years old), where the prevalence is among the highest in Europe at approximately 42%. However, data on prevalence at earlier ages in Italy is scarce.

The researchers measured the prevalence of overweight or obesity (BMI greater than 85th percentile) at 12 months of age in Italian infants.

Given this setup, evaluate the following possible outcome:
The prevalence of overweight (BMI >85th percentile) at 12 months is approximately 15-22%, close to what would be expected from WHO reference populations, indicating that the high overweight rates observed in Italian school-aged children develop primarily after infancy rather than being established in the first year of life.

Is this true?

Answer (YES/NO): NO